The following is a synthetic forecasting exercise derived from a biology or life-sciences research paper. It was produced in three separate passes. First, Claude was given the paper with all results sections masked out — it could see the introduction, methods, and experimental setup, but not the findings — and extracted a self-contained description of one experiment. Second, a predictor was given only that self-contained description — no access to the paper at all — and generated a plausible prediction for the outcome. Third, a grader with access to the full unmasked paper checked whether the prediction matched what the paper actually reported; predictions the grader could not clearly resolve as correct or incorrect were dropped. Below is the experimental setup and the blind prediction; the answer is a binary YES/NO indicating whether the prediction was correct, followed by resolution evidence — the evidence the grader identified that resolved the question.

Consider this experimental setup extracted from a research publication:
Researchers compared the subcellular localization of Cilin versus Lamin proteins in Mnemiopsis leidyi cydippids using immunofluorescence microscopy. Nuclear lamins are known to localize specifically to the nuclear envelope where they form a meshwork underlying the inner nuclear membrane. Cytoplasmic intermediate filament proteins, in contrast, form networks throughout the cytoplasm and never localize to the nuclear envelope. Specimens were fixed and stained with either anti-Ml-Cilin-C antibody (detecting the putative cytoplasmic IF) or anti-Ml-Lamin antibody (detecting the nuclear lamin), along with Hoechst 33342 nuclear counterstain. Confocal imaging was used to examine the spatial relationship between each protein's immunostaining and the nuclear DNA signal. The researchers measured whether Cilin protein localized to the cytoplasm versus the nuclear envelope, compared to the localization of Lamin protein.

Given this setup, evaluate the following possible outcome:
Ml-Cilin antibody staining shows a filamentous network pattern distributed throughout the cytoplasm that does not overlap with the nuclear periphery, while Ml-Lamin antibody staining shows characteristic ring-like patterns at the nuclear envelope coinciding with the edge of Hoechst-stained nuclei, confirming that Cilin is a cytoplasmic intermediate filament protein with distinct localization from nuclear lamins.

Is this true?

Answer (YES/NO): NO